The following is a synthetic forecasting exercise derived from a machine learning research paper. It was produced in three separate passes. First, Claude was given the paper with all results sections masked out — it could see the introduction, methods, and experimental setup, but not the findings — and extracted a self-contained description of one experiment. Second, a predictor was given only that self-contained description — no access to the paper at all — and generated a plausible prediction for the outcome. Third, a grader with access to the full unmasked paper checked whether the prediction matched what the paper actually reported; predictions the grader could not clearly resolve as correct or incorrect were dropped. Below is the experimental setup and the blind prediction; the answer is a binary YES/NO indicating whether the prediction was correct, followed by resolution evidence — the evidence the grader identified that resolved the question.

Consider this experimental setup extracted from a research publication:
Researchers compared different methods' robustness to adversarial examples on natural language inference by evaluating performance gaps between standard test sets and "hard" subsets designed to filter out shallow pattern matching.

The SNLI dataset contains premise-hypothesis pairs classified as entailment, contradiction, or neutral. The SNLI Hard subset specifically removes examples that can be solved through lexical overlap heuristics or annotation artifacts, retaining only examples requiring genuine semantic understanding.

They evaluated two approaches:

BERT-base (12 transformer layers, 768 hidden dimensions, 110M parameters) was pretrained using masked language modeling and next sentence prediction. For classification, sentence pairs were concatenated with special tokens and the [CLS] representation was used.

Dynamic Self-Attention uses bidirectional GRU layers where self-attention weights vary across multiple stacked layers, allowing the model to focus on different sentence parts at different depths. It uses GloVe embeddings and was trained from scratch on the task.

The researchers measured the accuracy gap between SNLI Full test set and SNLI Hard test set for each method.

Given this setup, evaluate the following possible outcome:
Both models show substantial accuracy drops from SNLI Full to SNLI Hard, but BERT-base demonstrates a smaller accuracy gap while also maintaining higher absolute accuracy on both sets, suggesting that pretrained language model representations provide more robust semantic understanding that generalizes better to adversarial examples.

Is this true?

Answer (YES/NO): YES